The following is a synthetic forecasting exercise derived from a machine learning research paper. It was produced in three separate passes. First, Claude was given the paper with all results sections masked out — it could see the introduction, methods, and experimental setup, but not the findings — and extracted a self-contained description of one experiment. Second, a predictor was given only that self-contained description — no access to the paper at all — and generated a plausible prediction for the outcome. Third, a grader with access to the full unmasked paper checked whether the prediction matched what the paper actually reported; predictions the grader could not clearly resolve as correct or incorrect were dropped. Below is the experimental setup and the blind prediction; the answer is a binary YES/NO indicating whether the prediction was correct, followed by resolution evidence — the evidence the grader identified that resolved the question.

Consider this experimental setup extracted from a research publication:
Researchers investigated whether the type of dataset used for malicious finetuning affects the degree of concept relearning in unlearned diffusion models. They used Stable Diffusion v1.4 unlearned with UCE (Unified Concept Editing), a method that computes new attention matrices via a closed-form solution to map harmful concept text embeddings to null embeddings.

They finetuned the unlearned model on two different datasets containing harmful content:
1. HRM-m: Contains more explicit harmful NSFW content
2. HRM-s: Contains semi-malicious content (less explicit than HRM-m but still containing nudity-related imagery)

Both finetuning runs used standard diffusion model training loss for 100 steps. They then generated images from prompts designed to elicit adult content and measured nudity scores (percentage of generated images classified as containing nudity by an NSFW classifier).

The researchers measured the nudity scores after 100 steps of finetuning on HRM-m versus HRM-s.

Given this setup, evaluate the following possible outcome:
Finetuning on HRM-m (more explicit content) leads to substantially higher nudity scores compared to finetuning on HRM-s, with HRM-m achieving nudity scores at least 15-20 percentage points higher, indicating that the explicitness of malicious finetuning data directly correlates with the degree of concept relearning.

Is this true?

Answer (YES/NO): NO